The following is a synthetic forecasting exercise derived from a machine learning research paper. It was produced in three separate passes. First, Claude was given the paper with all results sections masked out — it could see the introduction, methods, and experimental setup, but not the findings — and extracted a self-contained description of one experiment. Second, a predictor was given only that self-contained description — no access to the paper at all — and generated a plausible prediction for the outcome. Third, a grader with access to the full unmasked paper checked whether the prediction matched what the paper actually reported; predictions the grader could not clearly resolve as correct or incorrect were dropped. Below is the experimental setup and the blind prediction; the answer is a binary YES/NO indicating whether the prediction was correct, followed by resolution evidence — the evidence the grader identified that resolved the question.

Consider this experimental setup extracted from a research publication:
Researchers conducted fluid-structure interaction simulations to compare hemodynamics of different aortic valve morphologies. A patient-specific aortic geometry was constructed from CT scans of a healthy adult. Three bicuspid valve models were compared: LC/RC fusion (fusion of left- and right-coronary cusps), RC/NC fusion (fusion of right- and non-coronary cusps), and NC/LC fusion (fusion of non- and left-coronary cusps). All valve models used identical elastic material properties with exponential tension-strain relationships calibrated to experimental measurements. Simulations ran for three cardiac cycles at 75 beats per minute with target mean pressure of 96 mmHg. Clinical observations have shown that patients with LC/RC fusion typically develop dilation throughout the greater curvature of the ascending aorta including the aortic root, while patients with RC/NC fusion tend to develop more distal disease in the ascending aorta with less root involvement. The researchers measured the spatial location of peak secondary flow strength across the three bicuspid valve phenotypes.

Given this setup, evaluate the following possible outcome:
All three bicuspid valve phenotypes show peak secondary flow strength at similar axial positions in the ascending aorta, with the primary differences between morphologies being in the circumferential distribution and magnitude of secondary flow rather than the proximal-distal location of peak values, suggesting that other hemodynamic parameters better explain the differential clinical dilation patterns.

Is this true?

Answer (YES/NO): NO